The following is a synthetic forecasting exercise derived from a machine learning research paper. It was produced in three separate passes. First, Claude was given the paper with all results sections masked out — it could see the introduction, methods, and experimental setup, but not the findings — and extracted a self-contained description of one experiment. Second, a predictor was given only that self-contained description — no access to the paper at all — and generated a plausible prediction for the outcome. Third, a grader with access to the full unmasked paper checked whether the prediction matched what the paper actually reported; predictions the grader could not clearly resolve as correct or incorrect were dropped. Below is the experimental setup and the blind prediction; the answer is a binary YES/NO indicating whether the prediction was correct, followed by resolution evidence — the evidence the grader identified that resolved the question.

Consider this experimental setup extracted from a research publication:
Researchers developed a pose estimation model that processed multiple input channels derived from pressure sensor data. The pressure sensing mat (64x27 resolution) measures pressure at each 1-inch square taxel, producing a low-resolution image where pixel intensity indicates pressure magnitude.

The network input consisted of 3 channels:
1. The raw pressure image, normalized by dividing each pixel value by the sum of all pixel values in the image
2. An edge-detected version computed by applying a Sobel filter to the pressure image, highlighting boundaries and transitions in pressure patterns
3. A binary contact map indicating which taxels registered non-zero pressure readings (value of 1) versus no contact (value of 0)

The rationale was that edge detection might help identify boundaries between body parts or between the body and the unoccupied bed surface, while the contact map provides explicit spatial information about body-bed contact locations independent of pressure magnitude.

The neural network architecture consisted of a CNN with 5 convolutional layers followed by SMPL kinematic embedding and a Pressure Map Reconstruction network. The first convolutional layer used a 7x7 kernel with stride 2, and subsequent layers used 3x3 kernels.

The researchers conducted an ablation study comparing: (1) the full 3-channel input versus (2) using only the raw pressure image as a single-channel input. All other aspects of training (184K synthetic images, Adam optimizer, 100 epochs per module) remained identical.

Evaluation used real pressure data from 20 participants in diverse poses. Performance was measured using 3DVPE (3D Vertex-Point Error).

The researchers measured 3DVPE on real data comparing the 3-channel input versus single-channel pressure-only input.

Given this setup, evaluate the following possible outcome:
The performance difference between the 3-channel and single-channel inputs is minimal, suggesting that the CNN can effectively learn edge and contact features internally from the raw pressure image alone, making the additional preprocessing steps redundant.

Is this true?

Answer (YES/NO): NO